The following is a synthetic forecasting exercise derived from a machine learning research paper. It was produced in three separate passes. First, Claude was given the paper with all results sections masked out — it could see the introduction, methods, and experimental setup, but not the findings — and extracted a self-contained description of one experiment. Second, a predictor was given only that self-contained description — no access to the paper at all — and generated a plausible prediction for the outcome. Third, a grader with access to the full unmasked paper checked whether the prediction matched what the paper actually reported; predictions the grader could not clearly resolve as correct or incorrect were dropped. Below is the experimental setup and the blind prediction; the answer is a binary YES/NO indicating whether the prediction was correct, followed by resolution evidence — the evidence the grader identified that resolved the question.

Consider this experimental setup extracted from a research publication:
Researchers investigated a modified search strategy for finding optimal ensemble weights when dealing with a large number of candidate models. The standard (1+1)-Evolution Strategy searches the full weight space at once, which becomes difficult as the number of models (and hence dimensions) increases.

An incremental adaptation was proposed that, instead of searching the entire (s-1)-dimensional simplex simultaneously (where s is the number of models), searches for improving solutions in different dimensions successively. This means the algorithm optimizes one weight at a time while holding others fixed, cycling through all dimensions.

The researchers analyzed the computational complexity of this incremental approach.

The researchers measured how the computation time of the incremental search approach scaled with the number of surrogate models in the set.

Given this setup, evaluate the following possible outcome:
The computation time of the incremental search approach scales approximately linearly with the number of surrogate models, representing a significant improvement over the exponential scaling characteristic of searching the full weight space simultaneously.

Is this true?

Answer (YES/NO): YES